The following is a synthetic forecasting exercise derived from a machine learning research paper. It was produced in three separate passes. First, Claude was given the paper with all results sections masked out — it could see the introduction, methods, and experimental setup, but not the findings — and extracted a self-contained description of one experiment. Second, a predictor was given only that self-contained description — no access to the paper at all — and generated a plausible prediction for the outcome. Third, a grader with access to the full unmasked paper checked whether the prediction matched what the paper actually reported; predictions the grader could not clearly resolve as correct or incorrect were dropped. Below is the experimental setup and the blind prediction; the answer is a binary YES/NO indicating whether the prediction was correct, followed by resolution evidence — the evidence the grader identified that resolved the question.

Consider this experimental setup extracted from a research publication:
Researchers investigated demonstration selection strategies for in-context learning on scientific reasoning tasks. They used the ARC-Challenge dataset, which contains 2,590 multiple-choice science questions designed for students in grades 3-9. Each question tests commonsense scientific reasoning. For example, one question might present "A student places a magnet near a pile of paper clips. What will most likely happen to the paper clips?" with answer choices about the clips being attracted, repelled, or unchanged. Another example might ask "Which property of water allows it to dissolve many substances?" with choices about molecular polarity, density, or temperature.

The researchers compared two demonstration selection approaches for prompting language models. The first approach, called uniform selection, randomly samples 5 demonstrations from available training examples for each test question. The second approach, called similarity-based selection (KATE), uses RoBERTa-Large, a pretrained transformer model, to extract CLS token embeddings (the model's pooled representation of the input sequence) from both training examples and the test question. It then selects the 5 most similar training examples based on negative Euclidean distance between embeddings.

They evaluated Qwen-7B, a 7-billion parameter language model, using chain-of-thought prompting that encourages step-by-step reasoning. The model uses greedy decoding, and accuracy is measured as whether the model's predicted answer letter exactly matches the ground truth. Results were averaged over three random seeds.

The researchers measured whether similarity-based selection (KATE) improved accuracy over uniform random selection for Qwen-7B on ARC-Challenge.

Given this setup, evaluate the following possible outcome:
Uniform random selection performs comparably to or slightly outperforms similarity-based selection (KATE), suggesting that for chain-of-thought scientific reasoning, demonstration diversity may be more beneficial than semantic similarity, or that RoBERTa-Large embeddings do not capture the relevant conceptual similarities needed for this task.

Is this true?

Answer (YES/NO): YES